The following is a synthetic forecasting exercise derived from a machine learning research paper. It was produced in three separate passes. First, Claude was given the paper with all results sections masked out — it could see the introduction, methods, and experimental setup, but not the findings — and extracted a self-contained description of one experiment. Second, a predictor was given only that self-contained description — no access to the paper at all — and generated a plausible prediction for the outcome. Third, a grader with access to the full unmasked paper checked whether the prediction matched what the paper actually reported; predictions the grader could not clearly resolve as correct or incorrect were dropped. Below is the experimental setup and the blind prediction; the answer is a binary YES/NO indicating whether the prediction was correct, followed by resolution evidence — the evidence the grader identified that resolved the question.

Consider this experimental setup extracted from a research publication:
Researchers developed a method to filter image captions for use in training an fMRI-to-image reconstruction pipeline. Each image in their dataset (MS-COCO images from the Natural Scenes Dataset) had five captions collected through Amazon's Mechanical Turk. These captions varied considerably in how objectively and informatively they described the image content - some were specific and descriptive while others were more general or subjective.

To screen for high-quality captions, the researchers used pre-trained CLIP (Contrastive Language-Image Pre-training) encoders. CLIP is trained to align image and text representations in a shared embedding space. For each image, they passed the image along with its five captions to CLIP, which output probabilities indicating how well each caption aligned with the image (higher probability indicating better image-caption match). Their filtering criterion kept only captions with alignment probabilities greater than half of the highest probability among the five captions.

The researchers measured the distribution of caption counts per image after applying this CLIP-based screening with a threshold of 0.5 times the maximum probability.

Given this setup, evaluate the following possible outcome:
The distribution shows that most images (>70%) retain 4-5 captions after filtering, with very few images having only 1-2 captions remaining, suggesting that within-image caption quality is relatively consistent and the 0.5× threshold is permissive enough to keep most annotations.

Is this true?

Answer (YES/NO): NO